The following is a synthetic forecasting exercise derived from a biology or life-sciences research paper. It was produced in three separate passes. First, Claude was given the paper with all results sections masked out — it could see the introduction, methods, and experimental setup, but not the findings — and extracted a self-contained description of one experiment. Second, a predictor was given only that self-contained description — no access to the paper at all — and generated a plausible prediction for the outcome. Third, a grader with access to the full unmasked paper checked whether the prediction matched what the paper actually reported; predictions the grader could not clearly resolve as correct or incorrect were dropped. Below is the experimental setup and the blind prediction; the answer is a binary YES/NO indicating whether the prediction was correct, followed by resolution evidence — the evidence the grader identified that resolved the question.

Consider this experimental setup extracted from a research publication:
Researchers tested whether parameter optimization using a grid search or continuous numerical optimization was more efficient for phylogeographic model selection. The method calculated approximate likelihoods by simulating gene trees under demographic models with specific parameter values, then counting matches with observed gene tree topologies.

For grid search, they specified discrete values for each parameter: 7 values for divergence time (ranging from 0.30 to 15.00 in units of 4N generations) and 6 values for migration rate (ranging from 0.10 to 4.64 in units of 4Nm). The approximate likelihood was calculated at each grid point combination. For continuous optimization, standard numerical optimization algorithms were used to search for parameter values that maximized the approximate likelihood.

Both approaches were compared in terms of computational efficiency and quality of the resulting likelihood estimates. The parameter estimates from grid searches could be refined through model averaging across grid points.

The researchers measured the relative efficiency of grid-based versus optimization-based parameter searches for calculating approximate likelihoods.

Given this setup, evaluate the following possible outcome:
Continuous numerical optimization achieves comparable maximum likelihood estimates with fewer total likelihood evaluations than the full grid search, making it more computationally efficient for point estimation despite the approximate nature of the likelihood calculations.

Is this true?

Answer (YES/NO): NO